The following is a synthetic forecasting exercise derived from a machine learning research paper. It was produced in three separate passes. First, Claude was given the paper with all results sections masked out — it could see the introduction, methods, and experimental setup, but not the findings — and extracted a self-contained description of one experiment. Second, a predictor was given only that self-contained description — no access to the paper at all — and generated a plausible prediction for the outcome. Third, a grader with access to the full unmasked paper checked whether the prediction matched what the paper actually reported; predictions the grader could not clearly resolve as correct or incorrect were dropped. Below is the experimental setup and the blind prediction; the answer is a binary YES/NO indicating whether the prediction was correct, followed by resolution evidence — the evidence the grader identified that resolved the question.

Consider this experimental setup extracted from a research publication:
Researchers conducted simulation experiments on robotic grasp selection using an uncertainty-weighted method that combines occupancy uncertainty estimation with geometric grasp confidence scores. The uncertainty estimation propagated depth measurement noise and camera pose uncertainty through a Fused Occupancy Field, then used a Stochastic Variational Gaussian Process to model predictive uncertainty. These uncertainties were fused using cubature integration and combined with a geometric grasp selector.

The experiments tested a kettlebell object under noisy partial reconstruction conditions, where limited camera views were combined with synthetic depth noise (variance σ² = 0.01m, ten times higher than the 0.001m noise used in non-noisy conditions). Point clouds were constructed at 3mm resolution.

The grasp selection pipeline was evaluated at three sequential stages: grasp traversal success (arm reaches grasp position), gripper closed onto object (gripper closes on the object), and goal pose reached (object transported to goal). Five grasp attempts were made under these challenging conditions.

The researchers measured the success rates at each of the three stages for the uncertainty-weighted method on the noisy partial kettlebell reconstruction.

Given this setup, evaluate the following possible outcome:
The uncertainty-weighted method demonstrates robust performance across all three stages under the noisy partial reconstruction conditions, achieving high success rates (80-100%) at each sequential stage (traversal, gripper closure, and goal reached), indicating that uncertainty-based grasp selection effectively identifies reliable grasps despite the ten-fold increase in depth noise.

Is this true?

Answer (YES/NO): NO